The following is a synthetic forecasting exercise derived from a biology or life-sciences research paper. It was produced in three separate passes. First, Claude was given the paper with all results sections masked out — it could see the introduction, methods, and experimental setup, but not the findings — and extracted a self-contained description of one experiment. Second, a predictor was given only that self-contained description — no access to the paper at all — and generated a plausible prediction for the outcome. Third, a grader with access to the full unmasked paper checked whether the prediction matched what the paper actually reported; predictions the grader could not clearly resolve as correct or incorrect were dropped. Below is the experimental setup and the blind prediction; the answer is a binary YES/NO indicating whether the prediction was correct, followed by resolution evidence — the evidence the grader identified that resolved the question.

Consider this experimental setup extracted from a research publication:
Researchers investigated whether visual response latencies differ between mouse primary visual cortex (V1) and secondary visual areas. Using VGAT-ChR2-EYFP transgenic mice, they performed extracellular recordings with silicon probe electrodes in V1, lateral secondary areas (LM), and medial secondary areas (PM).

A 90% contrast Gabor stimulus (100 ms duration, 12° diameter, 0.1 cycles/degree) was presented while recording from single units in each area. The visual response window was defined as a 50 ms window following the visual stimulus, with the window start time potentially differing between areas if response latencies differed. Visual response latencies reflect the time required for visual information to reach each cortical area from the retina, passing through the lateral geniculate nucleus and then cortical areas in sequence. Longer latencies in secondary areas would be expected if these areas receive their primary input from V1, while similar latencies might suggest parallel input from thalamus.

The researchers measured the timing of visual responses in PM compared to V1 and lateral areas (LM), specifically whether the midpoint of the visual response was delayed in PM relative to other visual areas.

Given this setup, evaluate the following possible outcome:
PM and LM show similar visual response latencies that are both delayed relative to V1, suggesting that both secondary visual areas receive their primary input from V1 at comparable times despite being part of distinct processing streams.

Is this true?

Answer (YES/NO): NO